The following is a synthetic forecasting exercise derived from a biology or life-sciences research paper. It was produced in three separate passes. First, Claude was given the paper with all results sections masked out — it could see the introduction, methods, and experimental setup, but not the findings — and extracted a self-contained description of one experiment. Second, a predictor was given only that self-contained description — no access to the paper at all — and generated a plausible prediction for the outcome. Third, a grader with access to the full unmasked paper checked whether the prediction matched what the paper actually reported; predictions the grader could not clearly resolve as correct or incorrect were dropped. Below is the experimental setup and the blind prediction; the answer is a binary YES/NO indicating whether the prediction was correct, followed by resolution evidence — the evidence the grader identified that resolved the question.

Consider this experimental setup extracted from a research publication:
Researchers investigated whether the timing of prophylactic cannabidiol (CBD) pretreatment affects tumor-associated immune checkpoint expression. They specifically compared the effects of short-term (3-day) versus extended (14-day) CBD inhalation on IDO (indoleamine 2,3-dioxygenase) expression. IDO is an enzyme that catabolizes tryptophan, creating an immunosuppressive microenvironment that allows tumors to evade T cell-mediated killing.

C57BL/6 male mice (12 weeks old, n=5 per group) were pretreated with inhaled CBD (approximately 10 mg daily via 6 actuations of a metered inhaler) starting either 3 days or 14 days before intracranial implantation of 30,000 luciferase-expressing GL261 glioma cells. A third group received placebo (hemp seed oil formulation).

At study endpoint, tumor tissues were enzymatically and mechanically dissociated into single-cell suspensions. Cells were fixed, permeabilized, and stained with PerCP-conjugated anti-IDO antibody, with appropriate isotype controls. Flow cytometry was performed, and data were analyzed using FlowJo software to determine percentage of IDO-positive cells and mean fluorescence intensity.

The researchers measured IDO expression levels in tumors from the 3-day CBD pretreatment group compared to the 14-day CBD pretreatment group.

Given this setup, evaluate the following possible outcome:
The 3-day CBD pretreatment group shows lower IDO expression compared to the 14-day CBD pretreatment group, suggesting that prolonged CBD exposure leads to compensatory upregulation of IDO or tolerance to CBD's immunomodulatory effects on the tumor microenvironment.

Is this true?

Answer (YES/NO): NO